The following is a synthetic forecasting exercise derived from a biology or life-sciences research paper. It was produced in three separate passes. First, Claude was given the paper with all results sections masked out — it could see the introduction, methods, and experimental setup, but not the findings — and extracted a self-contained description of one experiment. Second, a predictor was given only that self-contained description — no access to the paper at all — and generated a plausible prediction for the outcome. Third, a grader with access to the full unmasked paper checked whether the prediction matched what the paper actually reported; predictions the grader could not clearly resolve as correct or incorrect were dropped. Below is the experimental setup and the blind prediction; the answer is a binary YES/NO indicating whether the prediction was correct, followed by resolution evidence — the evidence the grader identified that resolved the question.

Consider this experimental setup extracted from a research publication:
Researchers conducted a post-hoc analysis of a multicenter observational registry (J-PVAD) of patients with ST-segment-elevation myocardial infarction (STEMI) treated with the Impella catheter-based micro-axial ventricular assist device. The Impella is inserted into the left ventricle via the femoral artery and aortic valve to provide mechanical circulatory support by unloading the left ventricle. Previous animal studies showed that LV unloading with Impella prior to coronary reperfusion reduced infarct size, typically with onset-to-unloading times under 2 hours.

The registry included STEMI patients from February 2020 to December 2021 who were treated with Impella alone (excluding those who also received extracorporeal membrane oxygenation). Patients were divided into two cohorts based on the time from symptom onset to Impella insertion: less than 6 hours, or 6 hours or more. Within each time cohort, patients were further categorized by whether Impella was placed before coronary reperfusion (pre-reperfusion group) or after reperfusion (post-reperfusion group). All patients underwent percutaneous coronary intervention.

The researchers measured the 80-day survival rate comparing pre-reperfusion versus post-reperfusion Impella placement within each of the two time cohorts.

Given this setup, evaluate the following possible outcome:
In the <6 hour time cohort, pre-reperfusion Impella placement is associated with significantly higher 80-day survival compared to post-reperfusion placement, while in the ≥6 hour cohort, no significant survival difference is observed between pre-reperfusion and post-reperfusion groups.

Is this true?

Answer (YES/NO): NO